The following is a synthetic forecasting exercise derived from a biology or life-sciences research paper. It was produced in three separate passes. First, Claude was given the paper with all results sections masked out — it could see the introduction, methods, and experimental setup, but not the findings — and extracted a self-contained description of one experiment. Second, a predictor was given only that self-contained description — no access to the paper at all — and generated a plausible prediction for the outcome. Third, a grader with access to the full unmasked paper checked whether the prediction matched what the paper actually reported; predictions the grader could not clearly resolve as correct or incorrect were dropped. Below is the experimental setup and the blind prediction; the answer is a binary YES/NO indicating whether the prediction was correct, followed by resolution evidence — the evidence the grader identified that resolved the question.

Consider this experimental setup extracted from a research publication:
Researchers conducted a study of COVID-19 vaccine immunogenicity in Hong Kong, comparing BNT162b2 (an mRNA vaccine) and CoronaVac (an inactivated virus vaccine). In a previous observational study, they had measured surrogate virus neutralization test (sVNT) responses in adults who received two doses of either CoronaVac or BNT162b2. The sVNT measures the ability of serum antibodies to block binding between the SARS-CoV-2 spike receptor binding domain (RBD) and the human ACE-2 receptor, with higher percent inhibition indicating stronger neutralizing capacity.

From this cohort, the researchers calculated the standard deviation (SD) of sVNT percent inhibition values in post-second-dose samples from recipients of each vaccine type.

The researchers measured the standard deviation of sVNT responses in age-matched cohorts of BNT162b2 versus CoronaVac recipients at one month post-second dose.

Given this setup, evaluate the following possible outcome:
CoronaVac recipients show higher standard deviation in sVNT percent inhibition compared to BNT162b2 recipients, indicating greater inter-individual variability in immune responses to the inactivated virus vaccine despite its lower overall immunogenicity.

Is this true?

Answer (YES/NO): YES